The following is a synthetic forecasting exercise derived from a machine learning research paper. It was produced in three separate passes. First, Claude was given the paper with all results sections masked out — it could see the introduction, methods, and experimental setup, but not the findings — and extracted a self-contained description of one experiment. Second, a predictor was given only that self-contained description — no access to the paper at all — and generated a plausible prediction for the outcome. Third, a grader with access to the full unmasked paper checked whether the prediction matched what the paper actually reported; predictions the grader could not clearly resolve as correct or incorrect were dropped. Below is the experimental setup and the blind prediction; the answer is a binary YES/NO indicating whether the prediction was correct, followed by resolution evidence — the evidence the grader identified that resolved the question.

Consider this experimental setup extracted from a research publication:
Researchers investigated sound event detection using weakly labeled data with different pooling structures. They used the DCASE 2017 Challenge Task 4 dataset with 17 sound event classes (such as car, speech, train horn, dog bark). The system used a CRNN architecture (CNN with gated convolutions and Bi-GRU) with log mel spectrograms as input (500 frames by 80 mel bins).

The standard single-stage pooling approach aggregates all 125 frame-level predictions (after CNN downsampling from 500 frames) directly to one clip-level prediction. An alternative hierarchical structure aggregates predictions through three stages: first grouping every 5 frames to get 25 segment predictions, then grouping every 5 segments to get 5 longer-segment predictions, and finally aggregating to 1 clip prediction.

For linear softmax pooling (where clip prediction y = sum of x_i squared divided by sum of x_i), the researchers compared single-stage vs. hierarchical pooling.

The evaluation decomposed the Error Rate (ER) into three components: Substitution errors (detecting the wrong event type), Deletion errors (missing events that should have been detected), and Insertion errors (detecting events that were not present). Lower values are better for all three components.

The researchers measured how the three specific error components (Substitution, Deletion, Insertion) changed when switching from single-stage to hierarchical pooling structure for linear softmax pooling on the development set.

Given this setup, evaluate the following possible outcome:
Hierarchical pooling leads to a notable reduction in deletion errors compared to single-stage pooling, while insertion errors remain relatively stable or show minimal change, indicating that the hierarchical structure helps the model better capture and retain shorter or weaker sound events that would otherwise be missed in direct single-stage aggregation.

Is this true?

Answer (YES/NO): NO